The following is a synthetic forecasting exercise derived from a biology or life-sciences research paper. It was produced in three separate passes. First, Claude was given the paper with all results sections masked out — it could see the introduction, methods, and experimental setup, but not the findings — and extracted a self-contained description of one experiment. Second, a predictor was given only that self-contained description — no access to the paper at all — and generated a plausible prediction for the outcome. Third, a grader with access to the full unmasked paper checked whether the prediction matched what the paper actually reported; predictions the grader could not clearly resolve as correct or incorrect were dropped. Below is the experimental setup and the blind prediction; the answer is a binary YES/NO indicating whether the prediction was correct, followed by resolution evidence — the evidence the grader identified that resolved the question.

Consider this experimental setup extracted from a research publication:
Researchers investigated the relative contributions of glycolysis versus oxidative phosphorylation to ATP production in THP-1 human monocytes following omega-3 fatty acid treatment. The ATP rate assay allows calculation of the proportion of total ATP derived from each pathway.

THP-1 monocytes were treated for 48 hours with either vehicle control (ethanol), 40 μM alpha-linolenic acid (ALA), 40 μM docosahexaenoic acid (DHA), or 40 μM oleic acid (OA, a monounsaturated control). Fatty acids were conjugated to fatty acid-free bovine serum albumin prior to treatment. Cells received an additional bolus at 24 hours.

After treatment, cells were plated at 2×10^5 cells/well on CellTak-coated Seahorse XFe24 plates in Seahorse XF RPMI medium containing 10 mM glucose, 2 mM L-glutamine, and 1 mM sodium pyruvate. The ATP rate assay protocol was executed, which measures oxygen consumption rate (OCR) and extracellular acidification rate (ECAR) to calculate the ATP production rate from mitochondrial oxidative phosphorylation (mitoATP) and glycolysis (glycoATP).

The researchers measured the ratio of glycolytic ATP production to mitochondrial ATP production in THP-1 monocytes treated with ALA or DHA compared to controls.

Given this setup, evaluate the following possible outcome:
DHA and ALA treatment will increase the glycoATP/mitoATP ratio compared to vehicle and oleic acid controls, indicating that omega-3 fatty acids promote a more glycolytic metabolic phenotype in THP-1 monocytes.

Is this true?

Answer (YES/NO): YES